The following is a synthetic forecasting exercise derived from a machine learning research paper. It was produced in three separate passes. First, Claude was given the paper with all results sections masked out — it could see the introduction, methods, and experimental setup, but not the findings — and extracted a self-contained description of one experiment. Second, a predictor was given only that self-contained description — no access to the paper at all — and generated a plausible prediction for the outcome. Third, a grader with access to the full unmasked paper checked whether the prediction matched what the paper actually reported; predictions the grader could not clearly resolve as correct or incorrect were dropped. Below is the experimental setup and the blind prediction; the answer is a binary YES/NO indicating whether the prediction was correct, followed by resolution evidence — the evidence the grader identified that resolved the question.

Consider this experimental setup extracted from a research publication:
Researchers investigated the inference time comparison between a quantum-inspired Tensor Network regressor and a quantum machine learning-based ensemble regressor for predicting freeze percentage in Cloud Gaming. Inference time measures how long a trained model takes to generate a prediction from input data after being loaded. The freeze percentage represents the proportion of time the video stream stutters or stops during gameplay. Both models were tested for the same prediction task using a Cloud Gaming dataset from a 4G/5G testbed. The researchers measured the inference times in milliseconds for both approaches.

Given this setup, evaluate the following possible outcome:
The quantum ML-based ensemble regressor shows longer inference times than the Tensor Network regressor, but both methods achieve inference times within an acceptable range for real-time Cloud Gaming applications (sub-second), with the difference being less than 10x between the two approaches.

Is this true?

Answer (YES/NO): NO